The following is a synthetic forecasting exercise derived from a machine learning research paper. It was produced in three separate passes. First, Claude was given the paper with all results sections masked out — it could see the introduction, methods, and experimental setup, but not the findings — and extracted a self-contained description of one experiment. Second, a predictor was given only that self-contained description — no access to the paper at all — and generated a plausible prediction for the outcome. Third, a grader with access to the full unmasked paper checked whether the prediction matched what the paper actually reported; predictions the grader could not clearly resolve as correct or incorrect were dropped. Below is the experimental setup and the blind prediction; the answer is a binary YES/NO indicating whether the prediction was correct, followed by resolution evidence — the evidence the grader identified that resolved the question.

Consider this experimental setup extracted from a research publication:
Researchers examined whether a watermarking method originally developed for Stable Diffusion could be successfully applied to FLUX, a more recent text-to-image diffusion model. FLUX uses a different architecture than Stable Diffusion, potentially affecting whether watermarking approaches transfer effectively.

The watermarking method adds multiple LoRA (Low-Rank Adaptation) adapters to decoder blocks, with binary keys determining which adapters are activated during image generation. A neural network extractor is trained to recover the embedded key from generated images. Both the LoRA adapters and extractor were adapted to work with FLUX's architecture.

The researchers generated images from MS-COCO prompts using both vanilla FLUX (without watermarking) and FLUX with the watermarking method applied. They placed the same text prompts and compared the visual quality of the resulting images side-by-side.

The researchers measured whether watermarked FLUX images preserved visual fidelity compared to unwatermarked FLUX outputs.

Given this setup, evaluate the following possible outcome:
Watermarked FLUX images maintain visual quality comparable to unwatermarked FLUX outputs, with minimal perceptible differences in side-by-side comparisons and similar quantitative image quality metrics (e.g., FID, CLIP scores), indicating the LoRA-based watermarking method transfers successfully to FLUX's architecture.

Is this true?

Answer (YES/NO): YES